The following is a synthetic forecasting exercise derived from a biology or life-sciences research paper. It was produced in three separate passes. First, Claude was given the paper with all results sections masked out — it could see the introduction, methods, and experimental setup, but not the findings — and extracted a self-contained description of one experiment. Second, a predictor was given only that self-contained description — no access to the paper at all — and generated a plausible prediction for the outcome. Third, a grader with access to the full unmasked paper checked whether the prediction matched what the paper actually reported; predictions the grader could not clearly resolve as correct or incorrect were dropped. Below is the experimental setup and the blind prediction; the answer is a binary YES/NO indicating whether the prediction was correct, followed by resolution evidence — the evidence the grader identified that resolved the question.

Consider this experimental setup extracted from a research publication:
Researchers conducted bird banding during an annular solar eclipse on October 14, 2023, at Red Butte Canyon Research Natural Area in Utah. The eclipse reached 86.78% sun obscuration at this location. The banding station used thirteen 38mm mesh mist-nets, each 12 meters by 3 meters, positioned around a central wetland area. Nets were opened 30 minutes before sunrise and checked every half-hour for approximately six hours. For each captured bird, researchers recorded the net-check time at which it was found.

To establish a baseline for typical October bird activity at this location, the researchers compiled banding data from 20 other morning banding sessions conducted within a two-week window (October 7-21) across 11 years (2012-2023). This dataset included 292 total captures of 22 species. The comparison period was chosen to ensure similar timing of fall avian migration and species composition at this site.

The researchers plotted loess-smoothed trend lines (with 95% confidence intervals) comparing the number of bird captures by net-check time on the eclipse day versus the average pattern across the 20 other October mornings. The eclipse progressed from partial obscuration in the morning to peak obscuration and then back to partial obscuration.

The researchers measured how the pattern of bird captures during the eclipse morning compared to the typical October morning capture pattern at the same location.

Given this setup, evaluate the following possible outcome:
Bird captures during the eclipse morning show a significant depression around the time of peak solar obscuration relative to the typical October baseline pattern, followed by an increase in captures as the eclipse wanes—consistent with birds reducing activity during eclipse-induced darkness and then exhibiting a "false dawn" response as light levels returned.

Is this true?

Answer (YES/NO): NO